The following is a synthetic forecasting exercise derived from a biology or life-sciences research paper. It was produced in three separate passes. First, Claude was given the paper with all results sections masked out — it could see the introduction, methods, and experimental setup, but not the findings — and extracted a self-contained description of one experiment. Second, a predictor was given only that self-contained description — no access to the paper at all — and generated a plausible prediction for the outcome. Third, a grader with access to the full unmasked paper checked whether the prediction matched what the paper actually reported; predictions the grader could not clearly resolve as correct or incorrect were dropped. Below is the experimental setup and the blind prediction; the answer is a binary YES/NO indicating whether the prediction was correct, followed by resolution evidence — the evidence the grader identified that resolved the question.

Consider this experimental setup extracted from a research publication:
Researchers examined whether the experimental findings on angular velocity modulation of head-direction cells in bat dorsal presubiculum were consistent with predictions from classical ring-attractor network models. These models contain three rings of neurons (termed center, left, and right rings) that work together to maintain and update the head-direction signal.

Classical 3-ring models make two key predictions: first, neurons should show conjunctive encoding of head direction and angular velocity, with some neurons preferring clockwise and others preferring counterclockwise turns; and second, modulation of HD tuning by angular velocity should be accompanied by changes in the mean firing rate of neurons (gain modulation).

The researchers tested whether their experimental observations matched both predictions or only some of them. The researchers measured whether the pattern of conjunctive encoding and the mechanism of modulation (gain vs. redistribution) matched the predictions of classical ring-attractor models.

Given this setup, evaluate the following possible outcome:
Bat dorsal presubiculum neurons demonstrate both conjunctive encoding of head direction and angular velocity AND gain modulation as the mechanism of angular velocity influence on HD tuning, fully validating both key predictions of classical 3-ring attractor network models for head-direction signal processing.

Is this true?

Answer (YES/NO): NO